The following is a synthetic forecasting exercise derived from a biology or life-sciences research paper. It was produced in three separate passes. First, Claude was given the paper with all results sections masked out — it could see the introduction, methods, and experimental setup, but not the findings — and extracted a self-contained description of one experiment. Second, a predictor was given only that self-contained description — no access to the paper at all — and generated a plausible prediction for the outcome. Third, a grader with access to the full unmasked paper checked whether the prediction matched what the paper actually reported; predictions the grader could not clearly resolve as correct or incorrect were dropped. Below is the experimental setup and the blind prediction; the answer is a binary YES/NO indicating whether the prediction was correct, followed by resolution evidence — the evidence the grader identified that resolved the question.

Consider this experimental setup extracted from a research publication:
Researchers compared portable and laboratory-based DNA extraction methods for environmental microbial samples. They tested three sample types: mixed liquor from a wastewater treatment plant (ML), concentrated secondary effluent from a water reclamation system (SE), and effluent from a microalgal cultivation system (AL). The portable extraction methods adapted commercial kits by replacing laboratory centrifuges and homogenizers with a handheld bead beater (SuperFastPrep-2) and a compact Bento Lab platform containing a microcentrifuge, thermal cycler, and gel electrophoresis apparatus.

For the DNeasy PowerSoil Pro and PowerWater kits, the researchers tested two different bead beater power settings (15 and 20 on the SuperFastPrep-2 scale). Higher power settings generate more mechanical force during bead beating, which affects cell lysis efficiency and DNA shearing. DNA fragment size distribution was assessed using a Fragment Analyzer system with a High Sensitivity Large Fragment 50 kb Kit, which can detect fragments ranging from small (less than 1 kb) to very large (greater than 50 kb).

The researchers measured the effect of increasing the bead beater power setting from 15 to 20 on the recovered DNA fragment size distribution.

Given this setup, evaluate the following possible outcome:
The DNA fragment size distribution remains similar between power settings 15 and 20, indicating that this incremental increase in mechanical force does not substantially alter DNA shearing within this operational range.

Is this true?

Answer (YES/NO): NO